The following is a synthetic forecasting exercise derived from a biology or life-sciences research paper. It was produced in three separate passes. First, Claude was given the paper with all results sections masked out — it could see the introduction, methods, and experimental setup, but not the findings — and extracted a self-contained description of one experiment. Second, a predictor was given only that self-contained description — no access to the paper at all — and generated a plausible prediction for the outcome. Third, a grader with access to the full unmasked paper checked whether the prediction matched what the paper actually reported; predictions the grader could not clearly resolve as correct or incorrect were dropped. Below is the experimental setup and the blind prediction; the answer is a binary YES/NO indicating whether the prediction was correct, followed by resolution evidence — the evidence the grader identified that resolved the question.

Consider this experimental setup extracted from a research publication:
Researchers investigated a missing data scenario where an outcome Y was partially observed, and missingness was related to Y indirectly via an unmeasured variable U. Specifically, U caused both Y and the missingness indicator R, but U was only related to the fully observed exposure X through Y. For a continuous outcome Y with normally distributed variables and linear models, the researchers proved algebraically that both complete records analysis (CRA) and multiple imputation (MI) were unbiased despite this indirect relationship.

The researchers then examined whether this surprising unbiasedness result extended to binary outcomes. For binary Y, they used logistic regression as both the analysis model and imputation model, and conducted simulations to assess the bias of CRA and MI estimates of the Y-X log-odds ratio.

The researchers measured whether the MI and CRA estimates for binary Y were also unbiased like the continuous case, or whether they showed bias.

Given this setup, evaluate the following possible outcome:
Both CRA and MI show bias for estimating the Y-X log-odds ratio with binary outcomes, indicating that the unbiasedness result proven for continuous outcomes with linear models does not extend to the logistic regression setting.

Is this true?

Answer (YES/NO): YES